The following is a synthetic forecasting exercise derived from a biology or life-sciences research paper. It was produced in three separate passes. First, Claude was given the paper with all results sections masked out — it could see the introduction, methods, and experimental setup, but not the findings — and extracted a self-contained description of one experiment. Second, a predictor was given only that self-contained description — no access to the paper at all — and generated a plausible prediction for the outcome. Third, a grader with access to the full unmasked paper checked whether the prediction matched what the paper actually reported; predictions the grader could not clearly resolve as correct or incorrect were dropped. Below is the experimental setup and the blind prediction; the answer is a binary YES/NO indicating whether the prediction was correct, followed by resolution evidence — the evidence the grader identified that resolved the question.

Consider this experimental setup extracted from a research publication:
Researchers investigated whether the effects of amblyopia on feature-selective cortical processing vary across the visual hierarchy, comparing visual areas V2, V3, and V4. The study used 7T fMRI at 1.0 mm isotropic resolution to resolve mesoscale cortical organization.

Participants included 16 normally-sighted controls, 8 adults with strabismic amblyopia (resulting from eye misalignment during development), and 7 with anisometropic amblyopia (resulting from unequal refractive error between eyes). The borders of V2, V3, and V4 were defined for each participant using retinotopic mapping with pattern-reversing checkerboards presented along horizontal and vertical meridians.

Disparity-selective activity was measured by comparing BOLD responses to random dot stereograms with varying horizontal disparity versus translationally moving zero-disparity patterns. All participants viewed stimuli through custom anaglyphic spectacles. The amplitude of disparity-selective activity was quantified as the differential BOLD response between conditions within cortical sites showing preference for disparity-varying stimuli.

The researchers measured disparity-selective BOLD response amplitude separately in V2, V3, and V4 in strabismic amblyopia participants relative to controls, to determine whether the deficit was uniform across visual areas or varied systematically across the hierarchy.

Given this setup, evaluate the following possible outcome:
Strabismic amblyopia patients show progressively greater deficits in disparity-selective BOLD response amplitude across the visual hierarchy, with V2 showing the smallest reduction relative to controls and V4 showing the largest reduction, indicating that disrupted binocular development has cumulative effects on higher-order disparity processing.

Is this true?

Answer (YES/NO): NO